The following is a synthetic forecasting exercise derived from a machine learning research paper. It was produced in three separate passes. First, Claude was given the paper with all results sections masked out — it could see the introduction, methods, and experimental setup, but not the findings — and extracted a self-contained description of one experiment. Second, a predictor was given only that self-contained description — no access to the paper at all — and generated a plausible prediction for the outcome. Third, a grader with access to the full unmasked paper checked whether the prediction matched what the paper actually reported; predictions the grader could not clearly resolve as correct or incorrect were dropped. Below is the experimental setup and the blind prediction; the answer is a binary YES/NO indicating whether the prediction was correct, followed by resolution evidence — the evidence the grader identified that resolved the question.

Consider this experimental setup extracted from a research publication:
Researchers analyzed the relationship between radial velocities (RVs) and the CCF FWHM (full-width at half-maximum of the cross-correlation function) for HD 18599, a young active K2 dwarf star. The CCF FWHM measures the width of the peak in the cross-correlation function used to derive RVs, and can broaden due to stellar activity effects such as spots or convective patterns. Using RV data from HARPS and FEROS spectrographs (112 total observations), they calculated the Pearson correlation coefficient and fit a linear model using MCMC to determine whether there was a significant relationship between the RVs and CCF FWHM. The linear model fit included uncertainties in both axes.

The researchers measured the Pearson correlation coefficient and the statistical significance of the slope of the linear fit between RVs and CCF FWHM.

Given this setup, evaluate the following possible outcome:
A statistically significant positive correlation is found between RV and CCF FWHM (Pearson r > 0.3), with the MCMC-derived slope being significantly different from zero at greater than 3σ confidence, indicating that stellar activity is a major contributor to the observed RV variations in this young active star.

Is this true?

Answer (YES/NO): NO